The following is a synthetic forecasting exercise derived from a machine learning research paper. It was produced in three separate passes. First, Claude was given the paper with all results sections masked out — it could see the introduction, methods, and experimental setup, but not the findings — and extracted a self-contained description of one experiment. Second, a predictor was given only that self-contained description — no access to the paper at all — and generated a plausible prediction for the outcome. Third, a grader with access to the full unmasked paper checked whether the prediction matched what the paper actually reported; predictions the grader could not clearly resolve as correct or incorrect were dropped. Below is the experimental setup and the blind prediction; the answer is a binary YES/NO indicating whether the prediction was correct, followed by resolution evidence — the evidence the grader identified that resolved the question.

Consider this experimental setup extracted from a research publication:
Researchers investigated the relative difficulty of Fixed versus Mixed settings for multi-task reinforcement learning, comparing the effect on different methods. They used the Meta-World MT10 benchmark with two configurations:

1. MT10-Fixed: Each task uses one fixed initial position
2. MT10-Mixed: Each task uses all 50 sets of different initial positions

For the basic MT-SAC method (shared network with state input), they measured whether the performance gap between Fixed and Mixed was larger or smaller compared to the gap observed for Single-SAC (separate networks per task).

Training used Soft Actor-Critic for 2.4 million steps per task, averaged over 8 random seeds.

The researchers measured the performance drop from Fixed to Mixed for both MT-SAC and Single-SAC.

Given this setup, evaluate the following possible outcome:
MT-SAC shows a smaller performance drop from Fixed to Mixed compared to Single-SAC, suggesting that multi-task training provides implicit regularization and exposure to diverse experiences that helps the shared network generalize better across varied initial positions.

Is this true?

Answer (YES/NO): NO